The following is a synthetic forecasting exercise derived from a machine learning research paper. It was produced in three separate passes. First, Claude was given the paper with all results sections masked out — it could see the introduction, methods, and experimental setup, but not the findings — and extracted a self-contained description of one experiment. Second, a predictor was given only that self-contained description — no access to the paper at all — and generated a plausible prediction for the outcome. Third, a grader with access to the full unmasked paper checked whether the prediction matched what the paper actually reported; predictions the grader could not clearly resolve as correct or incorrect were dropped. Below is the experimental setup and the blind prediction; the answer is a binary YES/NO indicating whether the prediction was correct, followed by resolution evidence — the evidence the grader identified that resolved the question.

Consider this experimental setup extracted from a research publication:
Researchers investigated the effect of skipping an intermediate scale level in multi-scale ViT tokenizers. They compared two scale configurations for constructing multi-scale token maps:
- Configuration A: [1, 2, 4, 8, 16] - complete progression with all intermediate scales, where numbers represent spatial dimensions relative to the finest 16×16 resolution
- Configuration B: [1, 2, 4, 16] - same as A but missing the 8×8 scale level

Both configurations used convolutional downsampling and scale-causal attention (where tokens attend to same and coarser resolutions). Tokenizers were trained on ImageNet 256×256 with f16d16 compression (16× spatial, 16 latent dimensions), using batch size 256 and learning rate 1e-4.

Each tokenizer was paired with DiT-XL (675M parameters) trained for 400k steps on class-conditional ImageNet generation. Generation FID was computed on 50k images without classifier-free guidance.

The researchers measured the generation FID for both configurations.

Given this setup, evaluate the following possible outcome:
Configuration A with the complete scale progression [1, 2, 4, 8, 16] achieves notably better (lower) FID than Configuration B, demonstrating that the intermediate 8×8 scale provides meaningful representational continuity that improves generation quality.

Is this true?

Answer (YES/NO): YES